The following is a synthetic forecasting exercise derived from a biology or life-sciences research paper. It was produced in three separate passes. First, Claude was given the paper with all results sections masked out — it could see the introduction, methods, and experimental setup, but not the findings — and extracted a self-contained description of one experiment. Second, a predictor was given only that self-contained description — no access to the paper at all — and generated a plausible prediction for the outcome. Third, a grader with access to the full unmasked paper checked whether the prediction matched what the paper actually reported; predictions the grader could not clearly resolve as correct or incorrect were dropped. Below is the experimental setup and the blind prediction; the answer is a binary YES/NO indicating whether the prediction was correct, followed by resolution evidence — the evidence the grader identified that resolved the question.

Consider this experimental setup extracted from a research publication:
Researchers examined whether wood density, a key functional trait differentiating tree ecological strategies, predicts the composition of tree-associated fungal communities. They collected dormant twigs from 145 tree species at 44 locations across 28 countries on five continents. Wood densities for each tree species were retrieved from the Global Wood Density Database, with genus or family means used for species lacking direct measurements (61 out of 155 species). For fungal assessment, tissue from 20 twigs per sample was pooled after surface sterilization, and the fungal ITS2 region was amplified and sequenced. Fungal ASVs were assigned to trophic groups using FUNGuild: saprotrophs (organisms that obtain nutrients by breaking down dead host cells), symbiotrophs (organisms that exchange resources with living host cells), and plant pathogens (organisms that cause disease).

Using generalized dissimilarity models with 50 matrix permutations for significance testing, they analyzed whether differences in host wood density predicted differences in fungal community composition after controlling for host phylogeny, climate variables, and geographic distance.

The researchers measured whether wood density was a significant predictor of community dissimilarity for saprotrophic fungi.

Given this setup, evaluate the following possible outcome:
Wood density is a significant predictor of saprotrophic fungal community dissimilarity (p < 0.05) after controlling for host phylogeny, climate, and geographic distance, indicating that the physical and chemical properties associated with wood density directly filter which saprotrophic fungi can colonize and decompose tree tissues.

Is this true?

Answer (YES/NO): YES